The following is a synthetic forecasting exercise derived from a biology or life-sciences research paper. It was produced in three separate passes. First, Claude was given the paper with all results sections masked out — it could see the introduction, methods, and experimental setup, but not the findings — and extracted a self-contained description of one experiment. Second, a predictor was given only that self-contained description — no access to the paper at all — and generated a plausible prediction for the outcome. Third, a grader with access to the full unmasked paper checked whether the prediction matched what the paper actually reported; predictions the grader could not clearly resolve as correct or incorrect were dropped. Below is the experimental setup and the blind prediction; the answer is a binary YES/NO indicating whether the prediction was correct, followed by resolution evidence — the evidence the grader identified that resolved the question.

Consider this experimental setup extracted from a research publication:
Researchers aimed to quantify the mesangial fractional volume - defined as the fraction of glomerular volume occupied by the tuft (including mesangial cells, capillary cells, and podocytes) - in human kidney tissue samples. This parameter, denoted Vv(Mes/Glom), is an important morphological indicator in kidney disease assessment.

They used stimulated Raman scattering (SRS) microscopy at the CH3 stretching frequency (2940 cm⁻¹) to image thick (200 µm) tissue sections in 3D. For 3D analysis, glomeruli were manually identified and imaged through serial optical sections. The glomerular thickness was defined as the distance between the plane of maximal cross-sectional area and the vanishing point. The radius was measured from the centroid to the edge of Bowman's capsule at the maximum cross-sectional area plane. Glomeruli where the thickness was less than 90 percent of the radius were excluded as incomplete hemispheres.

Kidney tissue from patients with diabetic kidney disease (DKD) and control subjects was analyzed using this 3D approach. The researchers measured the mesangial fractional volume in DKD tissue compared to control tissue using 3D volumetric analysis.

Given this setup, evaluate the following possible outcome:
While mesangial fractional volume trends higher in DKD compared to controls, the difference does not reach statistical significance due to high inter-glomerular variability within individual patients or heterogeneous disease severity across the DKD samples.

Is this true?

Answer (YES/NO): NO